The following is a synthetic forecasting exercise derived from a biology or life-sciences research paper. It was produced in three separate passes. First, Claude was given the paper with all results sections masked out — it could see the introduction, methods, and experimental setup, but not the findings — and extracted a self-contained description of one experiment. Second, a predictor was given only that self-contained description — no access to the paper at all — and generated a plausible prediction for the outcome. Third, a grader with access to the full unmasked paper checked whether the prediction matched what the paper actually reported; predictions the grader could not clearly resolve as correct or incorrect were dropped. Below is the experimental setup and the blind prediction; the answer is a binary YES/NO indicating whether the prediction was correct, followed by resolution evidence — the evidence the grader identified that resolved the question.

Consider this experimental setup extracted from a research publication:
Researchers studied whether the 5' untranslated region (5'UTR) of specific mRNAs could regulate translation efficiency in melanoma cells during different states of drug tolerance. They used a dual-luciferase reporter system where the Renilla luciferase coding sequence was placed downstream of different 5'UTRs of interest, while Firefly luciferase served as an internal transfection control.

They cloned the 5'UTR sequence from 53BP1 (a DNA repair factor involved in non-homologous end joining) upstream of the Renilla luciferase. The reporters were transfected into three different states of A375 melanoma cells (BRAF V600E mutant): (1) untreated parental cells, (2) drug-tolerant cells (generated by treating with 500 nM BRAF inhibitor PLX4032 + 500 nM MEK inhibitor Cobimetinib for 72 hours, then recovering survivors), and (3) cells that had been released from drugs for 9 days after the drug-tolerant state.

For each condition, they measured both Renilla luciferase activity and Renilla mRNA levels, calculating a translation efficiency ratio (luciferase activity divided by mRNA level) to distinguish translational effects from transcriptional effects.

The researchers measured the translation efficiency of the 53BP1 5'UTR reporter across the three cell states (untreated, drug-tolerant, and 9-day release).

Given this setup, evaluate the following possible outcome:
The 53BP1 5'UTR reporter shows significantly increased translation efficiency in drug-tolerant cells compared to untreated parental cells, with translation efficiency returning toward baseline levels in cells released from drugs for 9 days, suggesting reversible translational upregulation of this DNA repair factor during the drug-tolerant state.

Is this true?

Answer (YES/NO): YES